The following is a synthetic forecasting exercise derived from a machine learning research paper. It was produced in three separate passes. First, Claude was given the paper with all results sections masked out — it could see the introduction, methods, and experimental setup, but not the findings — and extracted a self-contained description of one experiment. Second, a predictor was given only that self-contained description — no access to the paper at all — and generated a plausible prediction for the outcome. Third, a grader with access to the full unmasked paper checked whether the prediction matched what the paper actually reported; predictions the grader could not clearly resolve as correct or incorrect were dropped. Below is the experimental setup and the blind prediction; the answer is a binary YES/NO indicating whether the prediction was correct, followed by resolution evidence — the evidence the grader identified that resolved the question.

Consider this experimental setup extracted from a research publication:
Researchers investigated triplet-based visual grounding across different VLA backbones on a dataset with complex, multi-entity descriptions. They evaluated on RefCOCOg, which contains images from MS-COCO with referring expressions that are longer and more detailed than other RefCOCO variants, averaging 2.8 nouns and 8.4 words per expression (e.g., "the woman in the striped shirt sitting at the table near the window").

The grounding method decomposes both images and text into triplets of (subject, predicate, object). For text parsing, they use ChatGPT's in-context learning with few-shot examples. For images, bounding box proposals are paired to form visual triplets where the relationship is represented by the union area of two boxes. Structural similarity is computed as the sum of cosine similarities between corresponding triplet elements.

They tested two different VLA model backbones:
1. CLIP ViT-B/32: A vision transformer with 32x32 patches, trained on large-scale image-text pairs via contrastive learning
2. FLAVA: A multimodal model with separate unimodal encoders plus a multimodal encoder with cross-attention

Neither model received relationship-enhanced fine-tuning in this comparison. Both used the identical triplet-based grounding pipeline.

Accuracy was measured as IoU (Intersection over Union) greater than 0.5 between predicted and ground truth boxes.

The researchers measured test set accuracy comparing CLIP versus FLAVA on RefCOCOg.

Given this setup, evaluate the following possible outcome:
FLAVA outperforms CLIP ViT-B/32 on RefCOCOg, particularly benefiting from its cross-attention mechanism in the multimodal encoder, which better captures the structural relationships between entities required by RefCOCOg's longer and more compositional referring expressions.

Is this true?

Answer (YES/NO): NO